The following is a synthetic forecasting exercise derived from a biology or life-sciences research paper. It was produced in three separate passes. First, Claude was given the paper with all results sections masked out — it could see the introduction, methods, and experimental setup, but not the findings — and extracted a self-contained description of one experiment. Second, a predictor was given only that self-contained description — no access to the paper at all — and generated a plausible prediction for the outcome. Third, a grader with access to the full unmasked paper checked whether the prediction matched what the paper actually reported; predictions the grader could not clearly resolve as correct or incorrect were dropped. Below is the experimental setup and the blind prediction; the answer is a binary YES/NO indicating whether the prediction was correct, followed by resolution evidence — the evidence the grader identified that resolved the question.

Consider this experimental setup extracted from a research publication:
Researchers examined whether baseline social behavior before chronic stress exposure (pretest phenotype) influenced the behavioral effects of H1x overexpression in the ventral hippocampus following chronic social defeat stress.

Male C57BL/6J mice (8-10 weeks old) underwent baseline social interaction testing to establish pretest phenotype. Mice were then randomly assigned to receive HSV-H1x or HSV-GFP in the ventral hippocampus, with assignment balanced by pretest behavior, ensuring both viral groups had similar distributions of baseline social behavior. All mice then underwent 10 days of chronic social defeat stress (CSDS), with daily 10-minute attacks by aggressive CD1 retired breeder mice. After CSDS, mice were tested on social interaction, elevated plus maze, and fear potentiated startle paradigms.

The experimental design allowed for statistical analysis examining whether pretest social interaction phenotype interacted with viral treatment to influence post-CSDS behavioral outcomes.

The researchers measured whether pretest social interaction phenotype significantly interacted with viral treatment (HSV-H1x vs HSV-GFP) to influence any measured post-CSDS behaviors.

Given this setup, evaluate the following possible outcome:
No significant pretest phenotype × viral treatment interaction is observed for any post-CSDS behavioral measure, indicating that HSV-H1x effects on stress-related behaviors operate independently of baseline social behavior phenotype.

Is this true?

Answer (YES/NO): YES